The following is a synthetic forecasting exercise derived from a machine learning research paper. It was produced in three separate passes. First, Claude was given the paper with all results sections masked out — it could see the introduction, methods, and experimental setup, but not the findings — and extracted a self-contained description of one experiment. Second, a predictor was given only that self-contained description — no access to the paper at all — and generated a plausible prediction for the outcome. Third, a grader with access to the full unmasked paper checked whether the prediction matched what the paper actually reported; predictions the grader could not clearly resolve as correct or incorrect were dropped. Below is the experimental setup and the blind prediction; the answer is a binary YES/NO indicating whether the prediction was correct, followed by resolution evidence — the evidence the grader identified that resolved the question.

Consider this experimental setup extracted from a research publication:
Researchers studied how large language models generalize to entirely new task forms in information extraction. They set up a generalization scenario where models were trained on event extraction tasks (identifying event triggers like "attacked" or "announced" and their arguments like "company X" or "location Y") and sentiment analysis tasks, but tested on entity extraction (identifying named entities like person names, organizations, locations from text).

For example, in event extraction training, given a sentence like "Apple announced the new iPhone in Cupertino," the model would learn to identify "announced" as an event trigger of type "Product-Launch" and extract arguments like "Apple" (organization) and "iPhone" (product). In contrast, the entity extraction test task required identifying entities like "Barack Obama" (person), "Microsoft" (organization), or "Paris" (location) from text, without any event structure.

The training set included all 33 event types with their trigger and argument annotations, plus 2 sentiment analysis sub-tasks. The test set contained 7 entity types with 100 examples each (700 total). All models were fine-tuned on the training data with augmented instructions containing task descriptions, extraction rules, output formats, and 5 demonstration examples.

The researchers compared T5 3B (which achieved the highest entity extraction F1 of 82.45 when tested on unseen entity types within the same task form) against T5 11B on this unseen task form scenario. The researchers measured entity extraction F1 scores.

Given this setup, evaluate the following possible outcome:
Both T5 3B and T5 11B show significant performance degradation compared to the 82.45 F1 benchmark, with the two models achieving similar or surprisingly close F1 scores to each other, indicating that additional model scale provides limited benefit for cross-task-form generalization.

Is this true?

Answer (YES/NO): NO